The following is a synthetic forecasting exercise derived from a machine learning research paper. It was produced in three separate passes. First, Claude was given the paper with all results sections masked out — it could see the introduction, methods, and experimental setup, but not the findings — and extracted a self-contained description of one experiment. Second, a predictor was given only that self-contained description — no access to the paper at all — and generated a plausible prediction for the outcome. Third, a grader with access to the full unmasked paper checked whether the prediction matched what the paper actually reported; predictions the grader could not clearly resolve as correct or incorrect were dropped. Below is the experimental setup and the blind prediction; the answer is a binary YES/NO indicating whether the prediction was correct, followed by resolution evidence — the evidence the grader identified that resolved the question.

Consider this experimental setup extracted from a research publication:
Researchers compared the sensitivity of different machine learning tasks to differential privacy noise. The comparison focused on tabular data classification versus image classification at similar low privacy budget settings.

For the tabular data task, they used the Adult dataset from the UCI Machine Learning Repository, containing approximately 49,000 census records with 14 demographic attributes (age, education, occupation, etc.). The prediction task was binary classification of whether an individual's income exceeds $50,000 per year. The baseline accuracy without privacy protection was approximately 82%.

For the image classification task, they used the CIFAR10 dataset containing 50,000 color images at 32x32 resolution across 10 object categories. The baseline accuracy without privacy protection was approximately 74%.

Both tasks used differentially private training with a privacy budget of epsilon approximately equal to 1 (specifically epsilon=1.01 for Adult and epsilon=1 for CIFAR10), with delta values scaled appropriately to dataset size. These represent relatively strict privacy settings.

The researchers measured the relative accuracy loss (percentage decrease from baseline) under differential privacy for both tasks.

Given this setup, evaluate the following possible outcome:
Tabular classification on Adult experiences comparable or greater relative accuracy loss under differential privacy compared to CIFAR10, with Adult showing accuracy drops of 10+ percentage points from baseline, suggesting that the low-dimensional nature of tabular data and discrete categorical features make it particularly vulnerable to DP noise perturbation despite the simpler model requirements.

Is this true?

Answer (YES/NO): NO